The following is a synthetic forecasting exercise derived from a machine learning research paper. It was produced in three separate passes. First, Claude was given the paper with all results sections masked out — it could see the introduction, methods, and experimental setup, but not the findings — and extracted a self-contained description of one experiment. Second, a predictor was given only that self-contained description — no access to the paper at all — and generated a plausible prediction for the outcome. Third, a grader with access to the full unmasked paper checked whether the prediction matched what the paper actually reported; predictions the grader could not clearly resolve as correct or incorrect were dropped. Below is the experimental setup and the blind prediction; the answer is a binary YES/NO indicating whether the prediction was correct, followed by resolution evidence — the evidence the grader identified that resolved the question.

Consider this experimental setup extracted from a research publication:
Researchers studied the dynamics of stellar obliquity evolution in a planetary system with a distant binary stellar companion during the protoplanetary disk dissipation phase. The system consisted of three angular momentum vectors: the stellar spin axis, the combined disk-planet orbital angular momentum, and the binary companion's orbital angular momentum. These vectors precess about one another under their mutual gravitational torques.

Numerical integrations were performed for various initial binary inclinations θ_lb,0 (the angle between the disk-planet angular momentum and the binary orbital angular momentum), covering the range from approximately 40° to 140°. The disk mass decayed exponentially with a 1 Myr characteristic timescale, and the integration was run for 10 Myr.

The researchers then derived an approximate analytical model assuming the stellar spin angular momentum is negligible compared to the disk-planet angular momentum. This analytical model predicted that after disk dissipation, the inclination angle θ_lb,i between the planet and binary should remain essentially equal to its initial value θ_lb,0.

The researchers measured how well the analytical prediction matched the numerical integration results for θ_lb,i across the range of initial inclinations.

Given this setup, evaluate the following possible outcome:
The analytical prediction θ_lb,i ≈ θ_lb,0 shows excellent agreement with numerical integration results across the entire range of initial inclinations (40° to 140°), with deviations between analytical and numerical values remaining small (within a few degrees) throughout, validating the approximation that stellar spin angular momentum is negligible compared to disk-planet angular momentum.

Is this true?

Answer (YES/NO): NO